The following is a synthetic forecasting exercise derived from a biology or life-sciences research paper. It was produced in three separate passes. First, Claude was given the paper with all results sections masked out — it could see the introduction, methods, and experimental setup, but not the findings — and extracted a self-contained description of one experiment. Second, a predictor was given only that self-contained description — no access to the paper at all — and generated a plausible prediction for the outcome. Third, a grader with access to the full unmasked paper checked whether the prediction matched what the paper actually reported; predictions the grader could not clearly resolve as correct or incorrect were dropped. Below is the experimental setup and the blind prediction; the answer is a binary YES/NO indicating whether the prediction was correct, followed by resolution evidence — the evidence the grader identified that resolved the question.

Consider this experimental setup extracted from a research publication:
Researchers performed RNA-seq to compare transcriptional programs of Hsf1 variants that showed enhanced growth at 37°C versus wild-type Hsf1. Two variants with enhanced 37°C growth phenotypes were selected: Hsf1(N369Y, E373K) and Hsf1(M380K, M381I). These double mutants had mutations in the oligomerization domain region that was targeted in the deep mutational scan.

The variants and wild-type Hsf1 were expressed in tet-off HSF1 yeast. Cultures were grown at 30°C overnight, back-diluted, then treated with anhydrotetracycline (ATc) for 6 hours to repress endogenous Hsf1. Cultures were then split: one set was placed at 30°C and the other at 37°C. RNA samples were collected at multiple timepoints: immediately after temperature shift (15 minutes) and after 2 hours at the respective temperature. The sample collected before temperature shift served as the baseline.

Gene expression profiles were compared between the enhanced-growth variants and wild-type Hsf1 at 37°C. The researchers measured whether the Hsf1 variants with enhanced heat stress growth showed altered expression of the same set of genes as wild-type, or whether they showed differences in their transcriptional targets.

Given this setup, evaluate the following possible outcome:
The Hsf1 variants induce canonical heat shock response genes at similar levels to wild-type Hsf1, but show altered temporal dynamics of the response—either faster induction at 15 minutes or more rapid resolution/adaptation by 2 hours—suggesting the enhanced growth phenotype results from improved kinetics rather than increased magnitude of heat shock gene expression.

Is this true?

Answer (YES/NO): NO